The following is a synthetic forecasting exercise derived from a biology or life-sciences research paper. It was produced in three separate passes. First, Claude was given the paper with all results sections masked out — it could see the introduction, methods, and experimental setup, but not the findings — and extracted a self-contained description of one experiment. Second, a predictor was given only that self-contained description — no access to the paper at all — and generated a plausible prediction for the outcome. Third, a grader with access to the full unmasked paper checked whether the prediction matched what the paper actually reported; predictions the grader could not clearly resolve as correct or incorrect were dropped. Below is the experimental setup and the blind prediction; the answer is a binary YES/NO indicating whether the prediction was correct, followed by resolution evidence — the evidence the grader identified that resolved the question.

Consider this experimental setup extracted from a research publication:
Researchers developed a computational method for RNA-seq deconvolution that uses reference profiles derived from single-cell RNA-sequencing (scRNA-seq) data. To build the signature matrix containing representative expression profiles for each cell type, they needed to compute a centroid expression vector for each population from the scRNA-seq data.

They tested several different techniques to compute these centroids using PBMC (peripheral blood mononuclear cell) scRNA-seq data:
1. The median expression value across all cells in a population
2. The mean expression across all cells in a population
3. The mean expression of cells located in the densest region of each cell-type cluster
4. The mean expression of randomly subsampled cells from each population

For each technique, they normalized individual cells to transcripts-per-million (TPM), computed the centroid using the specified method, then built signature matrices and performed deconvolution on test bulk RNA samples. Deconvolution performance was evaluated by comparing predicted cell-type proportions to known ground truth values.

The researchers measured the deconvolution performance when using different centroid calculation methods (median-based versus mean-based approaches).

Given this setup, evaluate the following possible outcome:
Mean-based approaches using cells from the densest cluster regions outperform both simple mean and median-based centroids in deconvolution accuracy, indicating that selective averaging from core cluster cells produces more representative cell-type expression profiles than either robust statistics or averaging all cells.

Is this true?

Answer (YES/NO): NO